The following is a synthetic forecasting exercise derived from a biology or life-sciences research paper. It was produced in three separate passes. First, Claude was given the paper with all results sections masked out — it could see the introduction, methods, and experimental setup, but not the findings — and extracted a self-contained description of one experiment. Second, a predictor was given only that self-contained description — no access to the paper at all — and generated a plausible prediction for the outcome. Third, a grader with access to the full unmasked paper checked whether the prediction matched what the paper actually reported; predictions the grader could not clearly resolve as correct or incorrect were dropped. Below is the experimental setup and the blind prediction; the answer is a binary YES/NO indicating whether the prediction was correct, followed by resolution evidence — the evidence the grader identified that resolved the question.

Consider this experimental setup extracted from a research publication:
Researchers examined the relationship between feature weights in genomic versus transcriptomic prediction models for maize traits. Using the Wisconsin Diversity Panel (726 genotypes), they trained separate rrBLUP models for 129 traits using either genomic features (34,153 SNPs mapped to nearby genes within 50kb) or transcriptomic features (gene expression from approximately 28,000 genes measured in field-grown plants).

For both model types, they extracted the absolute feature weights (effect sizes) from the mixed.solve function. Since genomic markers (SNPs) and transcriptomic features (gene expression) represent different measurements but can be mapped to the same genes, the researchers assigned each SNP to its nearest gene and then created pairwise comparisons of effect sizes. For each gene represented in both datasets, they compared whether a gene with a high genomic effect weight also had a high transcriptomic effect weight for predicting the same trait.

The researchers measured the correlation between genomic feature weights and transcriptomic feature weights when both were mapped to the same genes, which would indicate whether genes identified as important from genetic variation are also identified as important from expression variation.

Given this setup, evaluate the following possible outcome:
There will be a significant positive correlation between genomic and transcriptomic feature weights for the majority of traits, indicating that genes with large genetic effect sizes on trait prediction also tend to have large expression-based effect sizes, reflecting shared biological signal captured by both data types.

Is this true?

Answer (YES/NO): NO